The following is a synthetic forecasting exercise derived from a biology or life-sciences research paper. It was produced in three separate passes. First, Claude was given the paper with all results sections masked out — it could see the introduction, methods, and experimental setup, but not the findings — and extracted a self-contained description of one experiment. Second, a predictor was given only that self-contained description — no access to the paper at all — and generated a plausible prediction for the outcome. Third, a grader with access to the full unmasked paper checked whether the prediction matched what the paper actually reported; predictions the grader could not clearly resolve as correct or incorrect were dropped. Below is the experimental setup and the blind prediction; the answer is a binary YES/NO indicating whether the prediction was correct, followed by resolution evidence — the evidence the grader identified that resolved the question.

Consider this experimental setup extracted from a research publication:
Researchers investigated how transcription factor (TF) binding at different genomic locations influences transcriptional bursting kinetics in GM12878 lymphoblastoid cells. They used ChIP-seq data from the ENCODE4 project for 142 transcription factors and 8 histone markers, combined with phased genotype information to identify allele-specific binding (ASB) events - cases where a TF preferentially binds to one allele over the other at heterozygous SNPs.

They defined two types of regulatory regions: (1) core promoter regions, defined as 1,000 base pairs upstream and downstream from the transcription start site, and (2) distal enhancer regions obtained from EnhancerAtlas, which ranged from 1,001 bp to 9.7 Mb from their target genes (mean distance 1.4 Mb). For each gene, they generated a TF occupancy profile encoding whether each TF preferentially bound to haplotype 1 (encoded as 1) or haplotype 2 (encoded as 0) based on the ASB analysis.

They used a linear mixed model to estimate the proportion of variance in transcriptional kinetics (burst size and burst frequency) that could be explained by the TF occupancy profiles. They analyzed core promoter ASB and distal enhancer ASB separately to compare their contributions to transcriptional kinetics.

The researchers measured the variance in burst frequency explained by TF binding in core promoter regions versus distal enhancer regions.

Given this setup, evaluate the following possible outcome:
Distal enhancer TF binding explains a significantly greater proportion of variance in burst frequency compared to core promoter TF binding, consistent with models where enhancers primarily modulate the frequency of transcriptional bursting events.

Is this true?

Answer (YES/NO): NO